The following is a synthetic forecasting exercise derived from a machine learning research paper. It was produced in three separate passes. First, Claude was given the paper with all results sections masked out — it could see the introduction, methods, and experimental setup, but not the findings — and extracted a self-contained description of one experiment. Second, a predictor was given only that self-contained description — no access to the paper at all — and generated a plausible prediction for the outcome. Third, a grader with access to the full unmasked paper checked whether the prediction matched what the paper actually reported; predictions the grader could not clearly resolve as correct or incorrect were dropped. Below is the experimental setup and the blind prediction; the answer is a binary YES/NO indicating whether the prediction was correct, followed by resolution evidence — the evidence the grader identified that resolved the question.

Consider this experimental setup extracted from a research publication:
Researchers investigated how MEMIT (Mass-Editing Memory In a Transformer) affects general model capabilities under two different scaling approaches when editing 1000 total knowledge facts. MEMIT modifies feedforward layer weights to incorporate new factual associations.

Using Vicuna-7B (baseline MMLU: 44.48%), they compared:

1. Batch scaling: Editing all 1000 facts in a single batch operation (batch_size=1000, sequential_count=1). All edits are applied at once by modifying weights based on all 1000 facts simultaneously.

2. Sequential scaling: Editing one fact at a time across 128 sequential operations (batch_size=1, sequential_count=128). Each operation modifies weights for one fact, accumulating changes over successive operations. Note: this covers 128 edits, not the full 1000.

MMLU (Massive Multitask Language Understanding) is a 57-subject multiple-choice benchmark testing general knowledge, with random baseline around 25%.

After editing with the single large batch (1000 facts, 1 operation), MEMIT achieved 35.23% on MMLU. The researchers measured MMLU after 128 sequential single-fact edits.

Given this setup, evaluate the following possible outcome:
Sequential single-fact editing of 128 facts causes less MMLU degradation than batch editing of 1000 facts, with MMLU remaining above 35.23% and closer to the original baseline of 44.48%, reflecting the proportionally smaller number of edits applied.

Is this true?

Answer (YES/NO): NO